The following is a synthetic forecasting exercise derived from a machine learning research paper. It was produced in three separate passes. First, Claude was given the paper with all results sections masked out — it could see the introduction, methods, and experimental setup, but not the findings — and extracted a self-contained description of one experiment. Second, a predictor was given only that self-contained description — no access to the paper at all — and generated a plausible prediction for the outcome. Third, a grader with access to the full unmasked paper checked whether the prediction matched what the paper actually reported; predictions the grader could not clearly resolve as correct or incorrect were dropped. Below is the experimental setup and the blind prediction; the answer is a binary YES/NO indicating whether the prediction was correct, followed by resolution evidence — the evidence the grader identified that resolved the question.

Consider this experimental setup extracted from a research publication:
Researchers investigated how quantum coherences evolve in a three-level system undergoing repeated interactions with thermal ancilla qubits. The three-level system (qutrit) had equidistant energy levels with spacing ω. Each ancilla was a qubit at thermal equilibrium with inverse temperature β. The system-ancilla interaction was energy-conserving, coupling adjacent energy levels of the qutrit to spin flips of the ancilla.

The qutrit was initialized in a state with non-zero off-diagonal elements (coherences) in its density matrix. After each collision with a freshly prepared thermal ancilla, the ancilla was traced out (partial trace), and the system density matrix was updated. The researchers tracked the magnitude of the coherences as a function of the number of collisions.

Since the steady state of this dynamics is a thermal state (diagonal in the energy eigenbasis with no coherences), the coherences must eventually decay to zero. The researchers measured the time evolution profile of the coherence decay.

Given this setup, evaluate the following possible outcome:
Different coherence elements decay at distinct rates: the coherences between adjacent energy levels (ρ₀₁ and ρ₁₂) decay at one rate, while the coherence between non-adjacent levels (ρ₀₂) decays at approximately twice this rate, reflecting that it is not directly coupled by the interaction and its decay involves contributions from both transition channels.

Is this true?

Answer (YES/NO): NO